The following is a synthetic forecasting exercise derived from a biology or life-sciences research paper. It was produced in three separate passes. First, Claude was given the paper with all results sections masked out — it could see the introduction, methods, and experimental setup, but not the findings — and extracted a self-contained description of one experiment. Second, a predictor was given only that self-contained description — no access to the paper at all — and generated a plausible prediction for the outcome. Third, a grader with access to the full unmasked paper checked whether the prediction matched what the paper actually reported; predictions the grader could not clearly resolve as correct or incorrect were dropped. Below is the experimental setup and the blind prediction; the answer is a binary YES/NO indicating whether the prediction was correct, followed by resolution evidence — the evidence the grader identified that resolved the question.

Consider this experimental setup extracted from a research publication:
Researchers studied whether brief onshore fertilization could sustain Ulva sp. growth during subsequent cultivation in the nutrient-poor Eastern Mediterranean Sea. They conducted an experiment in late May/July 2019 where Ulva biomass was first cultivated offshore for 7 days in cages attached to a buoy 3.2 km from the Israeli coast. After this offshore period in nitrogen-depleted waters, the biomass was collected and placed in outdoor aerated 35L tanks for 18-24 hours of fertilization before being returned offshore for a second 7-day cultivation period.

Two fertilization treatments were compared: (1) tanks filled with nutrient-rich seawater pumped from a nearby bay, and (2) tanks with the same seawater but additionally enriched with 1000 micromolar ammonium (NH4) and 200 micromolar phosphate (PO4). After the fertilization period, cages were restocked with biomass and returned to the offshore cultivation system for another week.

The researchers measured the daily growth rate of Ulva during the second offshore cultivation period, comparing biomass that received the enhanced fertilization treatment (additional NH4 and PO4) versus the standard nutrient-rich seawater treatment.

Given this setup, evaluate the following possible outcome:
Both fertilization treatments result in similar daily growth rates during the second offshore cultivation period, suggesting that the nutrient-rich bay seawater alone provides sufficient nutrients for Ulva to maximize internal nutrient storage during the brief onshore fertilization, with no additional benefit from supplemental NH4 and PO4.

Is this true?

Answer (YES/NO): YES